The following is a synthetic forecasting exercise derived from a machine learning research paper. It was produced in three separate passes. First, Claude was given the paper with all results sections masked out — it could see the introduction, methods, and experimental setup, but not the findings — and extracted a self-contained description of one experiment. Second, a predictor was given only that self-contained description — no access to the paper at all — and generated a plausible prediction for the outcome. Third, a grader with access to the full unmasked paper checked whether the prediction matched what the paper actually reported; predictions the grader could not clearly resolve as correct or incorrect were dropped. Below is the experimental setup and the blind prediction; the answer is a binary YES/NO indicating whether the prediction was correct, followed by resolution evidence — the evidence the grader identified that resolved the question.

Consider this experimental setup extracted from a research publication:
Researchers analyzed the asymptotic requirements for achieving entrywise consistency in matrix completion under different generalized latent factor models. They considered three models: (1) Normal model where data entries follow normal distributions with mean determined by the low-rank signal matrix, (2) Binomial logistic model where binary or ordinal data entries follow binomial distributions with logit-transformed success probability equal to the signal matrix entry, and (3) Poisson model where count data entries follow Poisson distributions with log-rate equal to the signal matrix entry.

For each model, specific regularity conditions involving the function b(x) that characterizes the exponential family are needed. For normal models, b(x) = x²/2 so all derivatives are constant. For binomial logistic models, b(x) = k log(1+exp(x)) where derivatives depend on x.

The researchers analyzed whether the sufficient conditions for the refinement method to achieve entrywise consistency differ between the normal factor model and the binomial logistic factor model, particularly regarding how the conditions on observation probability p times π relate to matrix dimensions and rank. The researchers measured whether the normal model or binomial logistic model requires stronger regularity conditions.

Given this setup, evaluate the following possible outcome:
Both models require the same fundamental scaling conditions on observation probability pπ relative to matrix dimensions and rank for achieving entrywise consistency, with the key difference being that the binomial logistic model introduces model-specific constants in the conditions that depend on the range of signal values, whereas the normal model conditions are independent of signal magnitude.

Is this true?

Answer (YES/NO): NO